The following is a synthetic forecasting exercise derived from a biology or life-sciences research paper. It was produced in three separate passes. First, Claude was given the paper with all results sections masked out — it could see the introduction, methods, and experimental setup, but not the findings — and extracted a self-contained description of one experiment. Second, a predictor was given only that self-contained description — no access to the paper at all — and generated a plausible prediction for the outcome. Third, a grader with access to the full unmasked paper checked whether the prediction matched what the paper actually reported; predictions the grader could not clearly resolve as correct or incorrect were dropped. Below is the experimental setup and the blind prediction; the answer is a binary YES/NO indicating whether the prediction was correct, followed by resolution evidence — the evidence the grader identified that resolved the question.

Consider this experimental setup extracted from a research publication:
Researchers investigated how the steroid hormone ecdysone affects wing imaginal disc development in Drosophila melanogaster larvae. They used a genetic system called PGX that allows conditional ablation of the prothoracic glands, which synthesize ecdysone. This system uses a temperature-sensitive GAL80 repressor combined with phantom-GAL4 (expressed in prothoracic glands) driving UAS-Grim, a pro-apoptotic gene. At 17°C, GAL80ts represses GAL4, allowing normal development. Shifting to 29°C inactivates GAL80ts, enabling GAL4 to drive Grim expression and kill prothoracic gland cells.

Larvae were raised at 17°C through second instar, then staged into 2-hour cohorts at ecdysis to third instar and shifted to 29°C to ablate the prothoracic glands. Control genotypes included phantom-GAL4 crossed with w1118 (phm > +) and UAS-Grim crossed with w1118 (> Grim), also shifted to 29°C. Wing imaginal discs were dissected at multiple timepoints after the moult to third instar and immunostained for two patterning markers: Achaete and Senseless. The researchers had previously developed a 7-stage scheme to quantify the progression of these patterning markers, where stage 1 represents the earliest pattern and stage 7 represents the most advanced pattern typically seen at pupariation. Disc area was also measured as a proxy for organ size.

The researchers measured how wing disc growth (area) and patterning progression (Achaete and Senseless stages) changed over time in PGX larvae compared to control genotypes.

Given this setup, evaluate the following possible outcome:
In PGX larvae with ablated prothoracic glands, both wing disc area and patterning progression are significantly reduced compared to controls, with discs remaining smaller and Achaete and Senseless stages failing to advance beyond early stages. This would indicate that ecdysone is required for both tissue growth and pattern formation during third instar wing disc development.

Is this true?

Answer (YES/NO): YES